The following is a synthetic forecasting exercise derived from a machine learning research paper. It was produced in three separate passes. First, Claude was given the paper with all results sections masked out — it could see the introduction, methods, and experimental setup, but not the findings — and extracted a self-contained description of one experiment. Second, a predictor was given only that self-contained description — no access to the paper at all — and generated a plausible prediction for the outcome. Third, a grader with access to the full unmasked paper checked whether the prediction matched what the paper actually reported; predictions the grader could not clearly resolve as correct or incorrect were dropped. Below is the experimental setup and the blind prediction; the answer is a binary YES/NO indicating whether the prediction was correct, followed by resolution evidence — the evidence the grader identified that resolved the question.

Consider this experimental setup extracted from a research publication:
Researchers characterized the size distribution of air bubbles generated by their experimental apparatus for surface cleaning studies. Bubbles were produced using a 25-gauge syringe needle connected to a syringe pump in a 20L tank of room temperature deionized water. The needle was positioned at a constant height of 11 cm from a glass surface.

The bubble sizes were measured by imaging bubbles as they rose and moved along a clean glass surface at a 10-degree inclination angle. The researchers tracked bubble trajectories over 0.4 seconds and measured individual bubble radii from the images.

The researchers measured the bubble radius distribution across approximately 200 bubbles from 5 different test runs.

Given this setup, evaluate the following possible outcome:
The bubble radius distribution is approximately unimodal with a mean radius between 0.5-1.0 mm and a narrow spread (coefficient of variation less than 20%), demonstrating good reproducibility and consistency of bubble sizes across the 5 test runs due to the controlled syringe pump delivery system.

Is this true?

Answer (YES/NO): NO